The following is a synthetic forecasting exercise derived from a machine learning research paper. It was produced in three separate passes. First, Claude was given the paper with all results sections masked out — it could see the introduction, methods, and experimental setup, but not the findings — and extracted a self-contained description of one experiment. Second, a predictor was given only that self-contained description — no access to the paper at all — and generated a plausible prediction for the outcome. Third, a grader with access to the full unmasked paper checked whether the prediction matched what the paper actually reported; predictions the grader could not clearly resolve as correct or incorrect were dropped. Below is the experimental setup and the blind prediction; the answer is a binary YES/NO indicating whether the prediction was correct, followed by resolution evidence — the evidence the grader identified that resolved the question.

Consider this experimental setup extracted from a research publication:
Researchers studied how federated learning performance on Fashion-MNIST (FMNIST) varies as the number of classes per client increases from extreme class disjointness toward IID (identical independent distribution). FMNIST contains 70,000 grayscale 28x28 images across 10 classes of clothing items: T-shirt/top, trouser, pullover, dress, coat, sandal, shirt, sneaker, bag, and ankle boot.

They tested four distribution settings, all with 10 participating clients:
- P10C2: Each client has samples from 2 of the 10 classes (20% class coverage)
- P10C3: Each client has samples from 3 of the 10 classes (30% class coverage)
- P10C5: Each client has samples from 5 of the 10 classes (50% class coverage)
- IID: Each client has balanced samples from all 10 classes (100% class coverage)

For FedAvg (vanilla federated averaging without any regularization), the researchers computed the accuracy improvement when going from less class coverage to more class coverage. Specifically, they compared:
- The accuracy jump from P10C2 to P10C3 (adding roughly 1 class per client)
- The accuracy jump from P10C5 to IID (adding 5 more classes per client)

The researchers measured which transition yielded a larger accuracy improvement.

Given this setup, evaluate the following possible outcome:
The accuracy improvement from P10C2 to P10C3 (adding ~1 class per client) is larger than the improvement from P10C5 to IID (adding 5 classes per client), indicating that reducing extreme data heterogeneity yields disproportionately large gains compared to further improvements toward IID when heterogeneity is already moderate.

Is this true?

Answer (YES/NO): YES